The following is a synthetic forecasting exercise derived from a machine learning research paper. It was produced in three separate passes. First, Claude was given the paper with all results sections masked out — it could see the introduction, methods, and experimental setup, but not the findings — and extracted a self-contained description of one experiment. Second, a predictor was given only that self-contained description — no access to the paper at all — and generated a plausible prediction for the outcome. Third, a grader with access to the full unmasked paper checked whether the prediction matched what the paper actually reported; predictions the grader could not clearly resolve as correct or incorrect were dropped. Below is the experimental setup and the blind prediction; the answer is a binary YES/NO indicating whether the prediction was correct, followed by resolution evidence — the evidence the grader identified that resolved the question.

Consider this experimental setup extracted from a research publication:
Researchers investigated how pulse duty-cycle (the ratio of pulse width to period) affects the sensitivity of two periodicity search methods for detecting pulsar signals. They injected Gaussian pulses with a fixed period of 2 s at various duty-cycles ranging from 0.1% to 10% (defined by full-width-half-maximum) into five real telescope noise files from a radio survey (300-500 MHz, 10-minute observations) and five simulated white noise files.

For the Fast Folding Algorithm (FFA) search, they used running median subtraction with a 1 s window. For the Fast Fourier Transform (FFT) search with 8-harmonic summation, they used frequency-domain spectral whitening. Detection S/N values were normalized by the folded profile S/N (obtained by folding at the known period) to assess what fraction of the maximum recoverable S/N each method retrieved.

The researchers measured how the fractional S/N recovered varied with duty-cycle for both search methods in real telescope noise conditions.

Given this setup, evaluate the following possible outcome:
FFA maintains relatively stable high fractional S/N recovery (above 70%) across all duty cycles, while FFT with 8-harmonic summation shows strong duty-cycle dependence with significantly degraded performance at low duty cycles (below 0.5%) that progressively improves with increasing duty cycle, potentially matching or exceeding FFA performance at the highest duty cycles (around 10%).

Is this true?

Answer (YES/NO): NO